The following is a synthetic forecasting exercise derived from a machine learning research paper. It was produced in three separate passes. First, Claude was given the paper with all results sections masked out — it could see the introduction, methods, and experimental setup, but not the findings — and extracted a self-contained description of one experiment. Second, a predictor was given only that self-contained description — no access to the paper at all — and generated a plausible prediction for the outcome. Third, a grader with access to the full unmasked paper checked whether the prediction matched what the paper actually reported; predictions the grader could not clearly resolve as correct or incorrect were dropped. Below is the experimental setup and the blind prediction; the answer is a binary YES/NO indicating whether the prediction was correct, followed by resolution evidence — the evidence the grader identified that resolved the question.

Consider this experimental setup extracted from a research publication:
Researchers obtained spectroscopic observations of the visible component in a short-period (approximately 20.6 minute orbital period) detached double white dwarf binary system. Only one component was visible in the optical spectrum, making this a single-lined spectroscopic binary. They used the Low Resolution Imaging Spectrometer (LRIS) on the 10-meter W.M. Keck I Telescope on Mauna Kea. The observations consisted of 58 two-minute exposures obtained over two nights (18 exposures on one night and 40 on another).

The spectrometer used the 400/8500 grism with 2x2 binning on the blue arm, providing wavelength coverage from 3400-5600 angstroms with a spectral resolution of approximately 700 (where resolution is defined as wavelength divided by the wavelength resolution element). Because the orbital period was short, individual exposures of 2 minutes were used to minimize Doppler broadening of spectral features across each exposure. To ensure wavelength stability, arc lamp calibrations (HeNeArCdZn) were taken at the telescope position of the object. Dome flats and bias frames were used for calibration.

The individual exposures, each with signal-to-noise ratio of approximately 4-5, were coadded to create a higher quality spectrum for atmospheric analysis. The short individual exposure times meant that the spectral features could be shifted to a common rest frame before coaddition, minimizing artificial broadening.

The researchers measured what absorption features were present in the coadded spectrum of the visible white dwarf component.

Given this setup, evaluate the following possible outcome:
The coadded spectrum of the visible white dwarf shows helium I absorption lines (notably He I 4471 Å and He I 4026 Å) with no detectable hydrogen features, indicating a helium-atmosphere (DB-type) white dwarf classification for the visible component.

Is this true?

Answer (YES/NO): NO